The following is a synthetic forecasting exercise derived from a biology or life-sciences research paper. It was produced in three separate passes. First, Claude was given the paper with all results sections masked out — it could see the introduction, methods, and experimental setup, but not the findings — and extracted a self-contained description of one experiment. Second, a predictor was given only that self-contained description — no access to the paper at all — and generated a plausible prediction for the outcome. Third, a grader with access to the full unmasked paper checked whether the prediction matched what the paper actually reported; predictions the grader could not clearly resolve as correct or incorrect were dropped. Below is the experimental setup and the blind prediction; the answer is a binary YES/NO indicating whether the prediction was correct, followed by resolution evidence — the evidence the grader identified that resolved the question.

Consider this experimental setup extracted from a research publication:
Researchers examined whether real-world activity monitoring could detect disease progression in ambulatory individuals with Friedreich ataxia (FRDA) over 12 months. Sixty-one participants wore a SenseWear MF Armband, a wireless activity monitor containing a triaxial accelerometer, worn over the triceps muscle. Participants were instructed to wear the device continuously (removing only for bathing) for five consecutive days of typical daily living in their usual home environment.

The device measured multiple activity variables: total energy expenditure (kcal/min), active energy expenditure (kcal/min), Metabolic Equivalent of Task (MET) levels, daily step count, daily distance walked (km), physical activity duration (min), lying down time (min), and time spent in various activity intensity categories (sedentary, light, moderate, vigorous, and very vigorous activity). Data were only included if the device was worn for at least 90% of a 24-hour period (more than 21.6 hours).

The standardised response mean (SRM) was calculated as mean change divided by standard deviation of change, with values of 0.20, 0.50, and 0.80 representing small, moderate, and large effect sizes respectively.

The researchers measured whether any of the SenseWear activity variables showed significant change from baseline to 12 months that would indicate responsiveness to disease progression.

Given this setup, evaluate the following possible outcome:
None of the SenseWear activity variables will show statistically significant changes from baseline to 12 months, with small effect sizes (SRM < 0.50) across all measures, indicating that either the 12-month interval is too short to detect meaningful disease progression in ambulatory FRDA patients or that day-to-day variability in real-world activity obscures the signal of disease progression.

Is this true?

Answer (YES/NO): NO